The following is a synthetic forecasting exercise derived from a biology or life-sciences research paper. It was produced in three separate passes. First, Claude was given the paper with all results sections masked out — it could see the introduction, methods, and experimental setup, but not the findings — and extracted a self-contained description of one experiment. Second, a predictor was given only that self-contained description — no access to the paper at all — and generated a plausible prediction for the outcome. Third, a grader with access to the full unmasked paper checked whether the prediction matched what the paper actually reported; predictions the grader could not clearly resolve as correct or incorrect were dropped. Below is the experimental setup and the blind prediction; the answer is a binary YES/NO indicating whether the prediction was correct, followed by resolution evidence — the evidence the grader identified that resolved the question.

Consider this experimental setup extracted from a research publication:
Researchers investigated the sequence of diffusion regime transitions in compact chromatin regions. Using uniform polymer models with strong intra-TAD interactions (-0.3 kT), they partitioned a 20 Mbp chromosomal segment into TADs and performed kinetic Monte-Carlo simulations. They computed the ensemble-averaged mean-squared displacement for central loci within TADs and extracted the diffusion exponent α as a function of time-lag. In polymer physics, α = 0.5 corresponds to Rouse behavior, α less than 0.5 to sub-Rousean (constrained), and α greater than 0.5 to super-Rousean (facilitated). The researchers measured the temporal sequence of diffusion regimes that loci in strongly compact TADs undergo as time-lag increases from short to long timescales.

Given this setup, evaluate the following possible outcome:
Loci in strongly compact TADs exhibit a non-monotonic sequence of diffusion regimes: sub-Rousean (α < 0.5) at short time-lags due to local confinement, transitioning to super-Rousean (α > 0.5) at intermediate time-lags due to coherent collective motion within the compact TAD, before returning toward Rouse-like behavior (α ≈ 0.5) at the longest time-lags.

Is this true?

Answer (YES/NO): NO